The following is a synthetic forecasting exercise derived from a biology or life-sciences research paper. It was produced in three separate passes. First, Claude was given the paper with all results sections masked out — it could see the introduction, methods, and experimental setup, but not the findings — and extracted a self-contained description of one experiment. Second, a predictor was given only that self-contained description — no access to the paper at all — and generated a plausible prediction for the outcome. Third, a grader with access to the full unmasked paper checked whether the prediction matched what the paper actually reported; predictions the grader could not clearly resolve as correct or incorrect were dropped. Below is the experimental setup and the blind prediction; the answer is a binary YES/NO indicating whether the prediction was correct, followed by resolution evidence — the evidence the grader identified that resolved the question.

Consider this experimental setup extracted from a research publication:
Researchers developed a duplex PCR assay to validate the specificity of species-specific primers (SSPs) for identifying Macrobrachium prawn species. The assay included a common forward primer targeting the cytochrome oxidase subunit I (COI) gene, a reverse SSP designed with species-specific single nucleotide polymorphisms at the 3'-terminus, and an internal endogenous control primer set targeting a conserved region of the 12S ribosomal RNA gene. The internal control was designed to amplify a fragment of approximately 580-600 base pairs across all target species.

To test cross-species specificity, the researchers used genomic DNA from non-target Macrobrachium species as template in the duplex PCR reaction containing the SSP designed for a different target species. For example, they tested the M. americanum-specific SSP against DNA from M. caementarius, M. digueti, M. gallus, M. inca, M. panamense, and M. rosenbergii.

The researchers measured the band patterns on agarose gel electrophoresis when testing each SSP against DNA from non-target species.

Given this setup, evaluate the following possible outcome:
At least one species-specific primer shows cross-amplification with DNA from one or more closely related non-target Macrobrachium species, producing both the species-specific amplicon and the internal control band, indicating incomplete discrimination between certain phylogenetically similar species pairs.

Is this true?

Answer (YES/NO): NO